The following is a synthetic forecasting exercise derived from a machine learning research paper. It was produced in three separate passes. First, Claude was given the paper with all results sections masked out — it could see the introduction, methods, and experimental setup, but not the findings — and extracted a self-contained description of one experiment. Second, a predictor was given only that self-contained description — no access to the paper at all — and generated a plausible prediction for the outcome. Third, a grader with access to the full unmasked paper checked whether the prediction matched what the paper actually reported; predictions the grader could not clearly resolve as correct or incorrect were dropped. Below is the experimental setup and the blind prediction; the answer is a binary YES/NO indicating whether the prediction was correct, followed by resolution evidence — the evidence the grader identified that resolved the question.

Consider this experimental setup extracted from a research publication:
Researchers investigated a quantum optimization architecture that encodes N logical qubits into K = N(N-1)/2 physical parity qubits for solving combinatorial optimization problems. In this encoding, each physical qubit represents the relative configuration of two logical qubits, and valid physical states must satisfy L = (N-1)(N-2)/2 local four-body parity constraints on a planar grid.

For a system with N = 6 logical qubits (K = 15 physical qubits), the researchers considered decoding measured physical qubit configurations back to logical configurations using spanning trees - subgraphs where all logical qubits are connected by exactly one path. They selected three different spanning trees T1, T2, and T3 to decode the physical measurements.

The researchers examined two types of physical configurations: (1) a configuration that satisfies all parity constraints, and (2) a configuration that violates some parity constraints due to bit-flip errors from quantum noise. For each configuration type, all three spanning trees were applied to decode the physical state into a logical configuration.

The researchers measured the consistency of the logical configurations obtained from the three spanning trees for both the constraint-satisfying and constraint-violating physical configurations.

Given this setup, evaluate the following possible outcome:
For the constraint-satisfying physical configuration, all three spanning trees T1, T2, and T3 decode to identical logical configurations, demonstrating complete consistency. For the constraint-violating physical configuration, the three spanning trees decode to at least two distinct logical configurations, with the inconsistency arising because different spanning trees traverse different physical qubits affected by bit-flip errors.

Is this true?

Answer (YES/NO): YES